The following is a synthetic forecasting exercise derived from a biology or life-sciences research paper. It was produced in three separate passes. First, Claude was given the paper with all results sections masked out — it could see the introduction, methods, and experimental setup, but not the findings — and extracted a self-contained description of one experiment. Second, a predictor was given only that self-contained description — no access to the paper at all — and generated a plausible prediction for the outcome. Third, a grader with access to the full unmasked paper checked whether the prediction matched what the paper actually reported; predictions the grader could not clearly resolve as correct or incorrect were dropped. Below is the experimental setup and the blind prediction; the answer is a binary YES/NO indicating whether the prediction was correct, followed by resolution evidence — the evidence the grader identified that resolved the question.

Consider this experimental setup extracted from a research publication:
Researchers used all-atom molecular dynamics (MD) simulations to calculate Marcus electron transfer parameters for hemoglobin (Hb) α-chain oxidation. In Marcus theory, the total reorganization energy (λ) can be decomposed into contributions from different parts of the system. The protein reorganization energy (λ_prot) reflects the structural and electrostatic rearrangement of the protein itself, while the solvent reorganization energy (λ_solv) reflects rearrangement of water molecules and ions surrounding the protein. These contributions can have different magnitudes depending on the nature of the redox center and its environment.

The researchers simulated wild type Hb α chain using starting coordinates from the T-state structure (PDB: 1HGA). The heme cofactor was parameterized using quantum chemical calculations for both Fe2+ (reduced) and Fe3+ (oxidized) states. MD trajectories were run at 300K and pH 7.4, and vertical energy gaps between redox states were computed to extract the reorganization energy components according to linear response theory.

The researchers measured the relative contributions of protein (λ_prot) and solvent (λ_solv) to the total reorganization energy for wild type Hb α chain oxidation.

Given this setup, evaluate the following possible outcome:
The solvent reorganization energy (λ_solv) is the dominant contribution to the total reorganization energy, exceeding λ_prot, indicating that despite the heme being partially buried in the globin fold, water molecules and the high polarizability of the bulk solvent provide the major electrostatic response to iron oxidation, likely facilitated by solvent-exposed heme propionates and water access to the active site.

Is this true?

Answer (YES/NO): YES